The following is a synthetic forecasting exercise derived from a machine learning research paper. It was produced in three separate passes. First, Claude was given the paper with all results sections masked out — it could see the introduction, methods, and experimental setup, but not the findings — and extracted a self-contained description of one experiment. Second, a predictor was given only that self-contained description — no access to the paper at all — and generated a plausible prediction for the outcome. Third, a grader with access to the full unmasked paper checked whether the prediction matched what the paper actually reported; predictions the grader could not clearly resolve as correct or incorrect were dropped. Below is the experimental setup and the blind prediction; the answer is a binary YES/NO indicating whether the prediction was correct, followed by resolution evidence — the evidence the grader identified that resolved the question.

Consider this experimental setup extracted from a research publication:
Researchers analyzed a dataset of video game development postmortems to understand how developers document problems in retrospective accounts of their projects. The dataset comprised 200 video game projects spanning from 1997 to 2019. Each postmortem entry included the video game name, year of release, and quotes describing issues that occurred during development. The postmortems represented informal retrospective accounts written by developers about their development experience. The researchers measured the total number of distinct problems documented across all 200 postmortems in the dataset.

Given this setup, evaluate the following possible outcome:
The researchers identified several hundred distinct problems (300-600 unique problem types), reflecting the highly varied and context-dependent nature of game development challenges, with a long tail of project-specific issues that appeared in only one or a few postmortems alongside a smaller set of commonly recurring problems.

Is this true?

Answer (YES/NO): NO